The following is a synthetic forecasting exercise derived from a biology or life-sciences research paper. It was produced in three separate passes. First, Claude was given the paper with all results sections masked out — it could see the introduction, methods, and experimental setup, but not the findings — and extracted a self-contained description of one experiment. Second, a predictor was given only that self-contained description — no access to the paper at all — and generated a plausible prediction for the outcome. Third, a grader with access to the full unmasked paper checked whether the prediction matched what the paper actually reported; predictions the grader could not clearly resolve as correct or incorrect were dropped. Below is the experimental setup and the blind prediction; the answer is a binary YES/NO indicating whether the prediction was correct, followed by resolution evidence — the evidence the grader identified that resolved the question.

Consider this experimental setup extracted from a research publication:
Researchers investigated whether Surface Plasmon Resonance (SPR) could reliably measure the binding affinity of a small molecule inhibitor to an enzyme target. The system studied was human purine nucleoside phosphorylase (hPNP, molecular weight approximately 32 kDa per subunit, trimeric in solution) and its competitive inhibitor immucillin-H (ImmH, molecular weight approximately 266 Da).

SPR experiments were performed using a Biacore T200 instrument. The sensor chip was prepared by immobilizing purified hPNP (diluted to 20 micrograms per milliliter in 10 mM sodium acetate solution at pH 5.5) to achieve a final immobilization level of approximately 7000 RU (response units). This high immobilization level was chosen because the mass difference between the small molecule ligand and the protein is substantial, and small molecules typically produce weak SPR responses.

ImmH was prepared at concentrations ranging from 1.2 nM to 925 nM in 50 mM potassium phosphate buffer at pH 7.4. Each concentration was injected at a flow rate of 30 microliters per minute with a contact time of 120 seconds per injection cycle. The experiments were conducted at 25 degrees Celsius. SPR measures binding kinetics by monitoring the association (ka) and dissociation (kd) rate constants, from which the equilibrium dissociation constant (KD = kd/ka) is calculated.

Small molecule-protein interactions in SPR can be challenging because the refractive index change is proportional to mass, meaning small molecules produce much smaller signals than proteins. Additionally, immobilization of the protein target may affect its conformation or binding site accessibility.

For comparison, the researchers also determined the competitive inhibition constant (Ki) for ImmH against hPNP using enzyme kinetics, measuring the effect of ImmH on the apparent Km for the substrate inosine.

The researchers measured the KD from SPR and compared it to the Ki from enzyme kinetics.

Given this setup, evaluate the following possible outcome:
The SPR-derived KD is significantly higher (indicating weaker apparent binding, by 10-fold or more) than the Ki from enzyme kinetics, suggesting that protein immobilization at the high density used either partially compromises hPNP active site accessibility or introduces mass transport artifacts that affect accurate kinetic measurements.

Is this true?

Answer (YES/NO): NO